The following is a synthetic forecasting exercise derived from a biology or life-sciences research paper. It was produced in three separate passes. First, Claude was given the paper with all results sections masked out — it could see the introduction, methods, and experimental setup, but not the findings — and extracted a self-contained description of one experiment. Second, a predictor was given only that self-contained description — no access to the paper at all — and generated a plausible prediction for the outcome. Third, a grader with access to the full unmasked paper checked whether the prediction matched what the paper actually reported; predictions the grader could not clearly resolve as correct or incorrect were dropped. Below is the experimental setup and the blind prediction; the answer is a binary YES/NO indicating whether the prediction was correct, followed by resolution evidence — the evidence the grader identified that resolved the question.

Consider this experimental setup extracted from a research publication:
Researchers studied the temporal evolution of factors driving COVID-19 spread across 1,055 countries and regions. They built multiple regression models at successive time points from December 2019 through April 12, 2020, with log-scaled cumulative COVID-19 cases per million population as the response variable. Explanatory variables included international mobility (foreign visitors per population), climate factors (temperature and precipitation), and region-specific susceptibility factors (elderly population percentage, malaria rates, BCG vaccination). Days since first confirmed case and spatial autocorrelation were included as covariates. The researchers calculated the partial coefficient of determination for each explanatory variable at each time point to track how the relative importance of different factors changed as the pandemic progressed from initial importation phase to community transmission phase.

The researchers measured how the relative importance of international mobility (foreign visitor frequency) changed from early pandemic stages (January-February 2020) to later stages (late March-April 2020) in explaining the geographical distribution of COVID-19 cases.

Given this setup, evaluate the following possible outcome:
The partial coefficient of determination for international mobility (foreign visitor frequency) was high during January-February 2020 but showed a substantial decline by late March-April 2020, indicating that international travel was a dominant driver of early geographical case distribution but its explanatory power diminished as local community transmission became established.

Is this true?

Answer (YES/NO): NO